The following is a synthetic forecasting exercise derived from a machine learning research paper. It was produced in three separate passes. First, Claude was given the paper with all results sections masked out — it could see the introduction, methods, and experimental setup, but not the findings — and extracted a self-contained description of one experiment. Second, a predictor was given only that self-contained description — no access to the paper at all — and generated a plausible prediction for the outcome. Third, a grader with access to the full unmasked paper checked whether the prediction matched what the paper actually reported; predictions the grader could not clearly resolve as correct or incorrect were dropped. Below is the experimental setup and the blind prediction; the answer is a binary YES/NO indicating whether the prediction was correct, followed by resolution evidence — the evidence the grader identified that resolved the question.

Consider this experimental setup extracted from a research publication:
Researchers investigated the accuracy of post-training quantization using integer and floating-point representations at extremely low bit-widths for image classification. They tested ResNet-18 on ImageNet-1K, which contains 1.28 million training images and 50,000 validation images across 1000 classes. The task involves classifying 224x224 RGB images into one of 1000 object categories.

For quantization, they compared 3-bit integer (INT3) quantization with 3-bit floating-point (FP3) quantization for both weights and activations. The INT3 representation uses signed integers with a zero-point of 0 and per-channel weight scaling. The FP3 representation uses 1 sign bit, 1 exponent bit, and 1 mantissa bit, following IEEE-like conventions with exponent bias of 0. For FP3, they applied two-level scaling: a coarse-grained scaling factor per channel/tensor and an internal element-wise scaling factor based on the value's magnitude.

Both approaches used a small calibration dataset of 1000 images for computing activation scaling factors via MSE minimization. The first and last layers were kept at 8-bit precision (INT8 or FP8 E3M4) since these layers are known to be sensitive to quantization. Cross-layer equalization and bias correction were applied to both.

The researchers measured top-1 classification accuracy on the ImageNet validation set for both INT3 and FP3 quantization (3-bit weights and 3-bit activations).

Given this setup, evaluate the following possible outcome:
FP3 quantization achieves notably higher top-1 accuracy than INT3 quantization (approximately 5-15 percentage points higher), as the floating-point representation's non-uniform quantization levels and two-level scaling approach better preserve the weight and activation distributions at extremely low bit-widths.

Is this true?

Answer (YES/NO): NO